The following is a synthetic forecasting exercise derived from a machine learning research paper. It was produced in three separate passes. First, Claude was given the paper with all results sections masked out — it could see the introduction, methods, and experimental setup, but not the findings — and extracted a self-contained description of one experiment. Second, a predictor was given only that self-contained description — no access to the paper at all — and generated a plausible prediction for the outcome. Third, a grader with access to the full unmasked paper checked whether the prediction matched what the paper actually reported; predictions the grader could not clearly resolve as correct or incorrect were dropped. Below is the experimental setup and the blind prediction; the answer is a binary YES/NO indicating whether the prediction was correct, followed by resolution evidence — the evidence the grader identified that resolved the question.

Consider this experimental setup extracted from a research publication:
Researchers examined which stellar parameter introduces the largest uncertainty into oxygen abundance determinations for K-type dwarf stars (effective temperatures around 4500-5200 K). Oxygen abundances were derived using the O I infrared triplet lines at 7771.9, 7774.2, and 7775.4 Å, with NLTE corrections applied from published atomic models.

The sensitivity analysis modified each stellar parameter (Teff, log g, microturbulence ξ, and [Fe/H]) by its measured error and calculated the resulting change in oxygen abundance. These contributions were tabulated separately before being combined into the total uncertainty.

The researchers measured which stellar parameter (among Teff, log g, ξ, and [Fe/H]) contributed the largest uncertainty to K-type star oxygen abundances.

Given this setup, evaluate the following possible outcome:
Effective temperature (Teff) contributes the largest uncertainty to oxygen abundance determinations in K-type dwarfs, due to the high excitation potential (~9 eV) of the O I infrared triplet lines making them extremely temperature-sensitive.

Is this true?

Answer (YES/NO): YES